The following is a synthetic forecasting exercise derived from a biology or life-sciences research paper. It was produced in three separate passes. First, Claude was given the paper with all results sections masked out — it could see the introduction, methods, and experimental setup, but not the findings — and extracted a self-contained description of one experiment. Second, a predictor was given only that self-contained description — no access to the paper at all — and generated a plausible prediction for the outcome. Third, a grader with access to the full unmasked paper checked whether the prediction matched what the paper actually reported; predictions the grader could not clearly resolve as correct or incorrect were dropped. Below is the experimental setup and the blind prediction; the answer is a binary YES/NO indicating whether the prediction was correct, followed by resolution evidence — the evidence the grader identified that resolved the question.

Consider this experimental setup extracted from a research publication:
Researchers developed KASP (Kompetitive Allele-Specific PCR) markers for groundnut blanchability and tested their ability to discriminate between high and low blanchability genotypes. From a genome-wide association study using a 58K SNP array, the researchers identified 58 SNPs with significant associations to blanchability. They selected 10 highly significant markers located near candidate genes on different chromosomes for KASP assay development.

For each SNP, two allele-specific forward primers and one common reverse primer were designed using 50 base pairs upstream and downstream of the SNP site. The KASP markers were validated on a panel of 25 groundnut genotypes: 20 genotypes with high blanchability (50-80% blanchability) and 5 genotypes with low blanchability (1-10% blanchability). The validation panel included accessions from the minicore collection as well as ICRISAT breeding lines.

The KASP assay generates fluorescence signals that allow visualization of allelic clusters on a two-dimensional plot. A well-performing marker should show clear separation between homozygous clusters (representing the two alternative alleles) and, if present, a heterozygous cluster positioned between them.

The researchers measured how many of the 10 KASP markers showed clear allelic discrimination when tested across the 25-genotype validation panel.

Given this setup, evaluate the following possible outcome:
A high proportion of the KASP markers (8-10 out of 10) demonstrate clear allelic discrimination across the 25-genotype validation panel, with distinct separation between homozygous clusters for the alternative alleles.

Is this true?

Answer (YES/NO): NO